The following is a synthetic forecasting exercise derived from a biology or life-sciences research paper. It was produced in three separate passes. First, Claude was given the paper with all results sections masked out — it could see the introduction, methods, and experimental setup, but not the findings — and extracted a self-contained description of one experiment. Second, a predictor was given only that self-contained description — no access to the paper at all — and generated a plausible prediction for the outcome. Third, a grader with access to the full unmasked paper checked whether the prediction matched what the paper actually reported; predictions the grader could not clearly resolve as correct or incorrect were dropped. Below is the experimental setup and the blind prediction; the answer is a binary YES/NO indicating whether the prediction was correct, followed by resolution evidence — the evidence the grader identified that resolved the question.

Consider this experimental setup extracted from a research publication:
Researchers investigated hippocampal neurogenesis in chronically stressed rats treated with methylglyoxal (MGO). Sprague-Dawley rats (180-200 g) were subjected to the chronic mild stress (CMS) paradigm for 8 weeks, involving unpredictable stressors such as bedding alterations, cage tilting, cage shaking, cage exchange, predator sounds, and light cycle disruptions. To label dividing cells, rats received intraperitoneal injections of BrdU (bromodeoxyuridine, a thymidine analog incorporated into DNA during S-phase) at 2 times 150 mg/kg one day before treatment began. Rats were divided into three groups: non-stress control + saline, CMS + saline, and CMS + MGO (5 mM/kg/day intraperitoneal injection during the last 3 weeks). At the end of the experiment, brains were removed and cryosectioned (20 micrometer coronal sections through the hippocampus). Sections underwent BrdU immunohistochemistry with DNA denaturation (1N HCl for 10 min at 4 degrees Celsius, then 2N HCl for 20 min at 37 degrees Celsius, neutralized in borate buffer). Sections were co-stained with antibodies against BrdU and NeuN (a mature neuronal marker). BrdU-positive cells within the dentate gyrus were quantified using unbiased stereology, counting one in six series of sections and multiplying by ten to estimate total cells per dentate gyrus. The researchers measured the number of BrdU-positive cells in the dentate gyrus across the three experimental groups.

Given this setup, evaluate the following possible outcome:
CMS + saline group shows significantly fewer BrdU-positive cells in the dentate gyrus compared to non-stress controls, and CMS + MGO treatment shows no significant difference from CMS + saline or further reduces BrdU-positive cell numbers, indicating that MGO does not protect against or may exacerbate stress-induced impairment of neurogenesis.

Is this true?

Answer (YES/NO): NO